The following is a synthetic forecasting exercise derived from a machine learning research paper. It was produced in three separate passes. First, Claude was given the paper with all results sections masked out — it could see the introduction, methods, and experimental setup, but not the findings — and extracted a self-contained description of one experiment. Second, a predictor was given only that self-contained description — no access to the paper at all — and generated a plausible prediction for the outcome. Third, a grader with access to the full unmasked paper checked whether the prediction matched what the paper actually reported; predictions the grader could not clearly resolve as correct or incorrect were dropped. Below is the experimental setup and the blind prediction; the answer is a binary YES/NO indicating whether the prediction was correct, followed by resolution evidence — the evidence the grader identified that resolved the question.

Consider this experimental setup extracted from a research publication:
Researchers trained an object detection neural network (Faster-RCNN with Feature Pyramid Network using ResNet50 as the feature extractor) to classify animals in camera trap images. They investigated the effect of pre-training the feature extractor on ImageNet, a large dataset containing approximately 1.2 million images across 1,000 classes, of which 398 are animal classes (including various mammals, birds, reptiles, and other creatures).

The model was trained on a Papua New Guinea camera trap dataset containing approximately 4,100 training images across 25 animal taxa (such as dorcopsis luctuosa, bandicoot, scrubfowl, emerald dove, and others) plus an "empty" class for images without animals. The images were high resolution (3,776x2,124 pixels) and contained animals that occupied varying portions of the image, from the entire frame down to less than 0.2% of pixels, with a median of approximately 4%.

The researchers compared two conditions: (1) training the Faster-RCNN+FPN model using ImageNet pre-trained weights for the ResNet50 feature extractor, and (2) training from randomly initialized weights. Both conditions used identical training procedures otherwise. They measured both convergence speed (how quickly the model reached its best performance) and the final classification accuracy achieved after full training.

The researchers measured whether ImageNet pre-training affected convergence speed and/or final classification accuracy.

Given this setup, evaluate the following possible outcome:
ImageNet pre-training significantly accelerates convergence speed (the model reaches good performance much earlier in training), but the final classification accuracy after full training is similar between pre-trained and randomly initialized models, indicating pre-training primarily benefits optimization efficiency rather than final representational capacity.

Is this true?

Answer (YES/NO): YES